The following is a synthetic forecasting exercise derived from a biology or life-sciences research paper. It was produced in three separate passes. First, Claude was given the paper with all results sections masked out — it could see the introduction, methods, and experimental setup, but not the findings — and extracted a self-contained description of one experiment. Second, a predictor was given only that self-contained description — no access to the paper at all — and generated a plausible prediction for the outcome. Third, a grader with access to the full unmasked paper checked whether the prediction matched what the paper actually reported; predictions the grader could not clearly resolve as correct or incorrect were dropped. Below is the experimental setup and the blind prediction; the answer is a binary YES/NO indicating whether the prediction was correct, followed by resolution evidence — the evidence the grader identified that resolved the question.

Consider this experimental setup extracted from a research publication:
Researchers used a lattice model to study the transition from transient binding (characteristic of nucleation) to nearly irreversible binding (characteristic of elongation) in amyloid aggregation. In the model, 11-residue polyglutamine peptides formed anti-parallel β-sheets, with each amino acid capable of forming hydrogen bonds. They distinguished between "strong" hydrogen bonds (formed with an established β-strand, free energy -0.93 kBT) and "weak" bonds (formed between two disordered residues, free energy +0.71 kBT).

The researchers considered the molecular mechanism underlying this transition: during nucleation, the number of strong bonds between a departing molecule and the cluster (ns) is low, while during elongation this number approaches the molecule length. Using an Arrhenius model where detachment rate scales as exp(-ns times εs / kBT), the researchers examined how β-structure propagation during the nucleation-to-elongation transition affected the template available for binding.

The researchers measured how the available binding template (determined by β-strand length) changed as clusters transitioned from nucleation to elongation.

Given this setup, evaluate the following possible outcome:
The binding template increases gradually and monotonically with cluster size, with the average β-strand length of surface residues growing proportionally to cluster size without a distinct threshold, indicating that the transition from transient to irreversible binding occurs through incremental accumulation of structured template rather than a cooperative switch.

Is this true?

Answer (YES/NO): NO